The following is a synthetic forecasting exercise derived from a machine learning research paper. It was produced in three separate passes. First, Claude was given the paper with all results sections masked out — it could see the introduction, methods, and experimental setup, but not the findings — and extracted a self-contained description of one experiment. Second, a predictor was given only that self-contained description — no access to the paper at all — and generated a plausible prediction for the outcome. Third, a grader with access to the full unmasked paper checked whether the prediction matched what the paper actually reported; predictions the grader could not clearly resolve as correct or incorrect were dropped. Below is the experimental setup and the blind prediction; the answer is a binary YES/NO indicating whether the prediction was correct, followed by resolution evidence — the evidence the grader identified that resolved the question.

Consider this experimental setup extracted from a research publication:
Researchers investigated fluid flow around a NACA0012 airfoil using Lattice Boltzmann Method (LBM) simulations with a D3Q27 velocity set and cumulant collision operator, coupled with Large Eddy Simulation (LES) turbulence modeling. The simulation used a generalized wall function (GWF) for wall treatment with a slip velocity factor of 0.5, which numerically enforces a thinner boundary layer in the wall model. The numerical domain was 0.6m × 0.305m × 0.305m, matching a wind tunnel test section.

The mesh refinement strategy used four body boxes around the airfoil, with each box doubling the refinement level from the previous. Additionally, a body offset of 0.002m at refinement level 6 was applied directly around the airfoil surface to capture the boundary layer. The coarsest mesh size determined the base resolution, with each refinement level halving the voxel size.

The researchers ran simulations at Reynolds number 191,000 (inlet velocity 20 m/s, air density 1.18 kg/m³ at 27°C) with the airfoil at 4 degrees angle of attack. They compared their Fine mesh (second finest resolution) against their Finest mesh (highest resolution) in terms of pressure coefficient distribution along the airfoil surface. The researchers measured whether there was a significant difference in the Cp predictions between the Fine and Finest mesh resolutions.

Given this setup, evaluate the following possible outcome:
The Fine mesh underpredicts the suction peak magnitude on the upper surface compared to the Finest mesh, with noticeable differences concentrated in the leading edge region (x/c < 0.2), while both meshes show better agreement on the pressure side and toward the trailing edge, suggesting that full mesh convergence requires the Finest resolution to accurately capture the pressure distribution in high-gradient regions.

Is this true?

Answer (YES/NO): NO